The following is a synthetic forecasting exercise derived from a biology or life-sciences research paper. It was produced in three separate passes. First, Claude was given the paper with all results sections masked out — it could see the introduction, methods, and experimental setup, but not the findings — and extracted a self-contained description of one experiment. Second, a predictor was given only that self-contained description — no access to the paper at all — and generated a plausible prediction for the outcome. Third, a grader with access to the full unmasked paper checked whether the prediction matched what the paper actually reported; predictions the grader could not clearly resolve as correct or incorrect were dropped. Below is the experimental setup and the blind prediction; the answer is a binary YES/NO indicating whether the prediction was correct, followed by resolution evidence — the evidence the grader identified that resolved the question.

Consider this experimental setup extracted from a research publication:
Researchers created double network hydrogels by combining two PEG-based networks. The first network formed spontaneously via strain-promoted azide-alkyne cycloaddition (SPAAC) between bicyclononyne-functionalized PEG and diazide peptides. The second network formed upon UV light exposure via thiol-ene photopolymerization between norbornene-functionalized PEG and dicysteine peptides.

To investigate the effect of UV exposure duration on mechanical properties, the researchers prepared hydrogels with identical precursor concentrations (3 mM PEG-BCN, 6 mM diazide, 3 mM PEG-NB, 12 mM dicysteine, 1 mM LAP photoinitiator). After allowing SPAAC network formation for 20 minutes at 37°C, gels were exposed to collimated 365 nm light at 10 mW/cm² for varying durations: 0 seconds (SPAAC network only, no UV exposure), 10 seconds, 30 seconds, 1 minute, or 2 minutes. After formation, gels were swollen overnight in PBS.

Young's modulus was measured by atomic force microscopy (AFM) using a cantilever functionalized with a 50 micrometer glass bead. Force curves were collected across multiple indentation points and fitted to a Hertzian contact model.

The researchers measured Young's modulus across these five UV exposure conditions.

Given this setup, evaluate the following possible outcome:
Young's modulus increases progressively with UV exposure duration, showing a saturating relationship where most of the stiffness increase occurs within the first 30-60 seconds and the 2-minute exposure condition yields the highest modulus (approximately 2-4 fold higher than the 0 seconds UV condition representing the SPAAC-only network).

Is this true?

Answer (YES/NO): NO